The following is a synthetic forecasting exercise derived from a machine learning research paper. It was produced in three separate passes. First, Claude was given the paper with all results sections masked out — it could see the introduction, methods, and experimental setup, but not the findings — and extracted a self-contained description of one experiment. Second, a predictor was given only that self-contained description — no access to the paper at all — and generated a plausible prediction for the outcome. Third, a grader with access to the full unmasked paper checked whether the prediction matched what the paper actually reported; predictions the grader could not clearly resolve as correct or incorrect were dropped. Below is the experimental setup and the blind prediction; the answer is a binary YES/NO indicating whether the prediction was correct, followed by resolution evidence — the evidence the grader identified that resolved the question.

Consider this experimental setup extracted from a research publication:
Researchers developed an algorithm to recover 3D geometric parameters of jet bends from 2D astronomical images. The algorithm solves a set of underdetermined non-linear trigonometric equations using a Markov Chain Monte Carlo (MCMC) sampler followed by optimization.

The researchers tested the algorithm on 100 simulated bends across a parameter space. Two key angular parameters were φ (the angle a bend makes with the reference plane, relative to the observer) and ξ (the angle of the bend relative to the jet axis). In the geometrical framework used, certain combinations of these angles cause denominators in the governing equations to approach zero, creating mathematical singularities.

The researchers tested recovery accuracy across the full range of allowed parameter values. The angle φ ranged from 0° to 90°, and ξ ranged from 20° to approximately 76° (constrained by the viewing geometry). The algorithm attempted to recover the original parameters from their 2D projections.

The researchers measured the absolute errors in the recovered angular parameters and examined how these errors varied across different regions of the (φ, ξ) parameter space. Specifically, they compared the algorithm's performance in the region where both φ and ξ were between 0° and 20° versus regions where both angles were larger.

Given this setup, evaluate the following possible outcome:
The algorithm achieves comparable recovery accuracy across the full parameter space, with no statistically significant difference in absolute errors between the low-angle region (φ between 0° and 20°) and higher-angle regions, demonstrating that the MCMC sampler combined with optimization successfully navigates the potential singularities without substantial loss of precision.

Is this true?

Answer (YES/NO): NO